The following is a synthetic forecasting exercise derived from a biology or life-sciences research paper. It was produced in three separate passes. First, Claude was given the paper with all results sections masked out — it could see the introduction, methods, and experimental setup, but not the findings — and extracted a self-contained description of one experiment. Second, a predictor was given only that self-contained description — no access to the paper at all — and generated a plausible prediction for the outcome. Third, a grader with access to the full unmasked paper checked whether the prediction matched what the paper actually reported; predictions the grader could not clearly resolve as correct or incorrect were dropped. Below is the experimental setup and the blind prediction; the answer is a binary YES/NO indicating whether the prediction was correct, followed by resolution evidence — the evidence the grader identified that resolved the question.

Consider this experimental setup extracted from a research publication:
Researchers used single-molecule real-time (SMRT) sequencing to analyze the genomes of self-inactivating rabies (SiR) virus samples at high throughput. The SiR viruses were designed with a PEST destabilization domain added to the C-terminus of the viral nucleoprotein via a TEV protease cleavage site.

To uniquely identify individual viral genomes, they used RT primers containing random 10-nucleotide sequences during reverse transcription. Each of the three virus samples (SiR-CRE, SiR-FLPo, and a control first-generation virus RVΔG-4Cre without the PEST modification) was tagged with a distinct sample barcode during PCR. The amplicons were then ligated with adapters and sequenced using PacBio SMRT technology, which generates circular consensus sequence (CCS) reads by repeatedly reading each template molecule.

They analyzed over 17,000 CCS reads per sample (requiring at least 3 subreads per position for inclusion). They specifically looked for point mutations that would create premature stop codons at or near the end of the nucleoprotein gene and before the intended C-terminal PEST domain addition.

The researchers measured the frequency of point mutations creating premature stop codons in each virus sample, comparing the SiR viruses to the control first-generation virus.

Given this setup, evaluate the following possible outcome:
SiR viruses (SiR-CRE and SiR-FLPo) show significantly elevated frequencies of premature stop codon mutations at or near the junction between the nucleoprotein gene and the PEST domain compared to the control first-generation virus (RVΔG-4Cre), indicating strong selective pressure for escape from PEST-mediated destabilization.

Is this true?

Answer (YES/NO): YES